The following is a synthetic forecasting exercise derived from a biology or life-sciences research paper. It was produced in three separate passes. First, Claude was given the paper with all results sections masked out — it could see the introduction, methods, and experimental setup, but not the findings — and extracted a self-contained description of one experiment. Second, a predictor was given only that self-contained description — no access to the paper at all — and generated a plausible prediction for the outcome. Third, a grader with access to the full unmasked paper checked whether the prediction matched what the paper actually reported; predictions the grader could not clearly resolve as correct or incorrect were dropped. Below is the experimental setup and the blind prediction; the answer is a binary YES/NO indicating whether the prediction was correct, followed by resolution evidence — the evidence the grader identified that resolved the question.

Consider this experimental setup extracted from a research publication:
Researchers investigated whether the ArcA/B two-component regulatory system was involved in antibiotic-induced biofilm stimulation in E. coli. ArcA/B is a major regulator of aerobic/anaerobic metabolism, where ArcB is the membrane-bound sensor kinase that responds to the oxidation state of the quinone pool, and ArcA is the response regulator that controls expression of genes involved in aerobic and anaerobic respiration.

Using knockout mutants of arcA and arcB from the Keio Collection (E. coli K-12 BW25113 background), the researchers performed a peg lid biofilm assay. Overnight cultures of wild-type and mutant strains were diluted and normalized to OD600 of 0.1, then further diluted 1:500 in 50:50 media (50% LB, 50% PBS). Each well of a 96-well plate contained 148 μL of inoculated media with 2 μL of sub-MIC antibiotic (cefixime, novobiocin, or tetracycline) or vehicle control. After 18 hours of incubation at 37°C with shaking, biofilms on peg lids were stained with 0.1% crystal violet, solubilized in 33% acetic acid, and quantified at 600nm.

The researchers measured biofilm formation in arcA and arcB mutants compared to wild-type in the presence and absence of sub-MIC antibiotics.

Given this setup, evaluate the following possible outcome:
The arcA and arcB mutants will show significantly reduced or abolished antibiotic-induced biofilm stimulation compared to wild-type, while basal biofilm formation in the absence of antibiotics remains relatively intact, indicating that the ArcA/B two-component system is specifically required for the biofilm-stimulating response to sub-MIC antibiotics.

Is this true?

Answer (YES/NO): NO